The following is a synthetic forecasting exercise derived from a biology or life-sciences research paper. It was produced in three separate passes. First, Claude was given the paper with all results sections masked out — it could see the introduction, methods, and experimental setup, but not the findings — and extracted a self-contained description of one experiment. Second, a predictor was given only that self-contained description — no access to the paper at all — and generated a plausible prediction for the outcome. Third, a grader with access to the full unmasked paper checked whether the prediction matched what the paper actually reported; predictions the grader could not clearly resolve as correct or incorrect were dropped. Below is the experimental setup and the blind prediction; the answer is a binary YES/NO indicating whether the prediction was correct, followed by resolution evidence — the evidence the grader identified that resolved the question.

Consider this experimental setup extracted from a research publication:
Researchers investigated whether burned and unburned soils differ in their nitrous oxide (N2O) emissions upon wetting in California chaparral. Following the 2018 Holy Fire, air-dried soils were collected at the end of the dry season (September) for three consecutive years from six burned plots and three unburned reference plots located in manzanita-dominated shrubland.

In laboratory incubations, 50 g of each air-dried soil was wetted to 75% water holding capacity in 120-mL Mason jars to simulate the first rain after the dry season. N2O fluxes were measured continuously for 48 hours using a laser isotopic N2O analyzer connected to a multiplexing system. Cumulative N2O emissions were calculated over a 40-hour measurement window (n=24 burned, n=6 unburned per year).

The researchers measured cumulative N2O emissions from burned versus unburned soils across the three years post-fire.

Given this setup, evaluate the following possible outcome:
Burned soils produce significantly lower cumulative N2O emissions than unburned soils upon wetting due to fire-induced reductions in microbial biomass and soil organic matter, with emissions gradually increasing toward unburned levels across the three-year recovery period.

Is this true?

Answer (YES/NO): NO